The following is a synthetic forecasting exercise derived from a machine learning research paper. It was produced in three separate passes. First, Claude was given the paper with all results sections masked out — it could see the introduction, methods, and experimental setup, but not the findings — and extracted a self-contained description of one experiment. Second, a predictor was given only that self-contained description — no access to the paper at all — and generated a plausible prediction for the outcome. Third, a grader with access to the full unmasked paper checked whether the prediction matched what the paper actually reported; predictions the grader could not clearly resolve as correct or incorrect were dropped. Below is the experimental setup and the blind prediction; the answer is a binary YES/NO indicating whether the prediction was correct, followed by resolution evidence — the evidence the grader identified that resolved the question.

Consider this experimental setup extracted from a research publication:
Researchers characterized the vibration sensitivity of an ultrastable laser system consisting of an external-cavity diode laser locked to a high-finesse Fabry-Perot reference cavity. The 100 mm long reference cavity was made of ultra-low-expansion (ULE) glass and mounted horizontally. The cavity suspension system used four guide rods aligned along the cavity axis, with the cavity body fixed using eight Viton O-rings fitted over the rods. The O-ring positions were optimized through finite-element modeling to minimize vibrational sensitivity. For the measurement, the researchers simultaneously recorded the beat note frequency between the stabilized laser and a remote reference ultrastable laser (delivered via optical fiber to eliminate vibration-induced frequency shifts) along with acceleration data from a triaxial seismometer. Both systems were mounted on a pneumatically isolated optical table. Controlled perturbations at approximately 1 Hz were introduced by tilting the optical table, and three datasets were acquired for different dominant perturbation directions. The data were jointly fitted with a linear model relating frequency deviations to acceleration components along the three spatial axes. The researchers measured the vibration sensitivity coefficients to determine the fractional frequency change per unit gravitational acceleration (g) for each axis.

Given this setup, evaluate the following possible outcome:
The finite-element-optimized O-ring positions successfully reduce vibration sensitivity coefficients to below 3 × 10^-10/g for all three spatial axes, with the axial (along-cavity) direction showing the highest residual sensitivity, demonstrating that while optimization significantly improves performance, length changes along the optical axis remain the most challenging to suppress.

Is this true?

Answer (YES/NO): NO